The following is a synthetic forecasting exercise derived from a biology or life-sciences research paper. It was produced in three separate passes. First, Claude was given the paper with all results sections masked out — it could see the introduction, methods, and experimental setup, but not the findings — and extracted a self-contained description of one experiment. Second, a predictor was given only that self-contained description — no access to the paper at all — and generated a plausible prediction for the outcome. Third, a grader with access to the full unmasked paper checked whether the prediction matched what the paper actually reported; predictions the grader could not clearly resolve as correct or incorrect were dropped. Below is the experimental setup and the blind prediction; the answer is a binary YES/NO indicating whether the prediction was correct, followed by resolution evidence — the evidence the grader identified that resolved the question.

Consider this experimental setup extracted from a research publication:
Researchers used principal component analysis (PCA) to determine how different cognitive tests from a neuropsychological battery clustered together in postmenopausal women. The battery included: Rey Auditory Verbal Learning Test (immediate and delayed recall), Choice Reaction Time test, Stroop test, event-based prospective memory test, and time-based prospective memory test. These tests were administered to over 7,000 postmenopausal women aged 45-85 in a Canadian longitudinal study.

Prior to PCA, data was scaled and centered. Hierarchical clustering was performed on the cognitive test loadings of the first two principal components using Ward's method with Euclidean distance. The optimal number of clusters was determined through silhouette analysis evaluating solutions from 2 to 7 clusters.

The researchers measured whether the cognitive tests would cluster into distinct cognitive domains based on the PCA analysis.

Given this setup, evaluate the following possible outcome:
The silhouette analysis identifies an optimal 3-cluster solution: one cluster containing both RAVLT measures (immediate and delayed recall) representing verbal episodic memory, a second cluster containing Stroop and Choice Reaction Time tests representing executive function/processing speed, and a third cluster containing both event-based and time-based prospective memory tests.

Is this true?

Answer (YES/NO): YES